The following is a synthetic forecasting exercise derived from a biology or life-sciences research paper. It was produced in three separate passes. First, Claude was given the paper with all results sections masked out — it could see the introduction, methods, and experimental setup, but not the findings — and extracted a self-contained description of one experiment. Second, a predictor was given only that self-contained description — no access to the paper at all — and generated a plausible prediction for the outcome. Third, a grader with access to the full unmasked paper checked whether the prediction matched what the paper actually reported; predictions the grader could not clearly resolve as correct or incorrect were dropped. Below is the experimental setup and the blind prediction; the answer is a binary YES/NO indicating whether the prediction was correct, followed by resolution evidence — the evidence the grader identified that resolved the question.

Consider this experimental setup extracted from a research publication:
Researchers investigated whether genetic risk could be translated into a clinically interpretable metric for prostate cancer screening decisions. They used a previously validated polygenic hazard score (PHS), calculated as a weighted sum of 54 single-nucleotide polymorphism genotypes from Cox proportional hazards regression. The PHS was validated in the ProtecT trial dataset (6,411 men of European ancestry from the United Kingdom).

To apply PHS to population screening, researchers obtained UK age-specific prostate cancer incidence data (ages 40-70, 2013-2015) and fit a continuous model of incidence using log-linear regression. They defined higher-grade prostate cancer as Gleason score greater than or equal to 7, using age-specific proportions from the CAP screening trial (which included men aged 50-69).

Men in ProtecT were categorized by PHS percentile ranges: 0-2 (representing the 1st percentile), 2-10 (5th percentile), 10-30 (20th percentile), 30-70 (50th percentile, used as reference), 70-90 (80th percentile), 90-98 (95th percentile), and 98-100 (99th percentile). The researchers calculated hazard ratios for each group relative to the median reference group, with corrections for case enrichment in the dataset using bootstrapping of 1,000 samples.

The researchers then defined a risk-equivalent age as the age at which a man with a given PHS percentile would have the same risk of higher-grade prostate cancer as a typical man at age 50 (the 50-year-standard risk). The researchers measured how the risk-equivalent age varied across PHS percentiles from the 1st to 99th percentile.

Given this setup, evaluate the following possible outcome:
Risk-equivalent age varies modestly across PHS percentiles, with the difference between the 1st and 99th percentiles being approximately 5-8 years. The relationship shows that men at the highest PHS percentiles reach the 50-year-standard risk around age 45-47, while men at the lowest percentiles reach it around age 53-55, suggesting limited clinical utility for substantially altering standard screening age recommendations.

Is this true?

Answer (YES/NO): NO